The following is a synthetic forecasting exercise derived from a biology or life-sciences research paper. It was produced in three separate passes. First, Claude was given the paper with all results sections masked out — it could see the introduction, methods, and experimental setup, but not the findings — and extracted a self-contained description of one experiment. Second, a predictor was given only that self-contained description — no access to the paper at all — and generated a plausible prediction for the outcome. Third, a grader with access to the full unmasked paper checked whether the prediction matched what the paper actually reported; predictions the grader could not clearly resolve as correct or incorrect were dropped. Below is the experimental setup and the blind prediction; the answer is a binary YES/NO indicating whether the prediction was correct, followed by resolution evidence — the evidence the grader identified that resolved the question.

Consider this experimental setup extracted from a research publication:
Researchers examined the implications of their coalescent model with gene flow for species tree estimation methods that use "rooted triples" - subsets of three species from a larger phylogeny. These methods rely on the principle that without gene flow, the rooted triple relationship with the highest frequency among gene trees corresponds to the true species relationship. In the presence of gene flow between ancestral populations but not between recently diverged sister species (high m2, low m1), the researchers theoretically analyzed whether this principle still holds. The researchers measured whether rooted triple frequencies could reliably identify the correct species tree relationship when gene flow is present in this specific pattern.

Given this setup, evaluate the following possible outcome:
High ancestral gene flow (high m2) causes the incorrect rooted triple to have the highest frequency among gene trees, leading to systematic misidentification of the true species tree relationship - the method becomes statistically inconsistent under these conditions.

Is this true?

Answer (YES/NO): NO